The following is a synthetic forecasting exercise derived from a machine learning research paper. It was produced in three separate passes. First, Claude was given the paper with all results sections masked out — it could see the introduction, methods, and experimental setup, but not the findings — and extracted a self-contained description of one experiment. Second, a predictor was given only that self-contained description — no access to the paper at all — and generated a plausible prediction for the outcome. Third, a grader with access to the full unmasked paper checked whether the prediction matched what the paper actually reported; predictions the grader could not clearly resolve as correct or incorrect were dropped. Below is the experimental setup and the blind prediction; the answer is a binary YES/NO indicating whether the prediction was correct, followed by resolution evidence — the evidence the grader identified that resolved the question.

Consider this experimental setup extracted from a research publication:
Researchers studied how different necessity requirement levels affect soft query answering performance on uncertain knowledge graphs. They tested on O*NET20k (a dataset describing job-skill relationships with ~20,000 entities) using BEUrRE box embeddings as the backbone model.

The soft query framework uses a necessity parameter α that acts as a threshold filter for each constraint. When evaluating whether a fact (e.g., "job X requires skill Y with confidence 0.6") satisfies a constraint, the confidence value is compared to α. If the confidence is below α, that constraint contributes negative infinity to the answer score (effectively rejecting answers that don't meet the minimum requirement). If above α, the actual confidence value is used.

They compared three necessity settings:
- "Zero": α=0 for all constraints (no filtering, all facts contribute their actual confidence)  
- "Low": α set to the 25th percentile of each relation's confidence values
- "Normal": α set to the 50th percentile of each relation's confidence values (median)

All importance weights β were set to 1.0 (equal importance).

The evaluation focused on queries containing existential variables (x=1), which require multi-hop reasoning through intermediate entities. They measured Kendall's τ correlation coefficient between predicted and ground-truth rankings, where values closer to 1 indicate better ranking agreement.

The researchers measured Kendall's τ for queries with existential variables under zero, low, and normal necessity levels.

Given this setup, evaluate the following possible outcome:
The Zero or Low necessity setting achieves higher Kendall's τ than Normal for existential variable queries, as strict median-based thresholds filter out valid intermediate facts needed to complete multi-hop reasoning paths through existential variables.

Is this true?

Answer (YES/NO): YES